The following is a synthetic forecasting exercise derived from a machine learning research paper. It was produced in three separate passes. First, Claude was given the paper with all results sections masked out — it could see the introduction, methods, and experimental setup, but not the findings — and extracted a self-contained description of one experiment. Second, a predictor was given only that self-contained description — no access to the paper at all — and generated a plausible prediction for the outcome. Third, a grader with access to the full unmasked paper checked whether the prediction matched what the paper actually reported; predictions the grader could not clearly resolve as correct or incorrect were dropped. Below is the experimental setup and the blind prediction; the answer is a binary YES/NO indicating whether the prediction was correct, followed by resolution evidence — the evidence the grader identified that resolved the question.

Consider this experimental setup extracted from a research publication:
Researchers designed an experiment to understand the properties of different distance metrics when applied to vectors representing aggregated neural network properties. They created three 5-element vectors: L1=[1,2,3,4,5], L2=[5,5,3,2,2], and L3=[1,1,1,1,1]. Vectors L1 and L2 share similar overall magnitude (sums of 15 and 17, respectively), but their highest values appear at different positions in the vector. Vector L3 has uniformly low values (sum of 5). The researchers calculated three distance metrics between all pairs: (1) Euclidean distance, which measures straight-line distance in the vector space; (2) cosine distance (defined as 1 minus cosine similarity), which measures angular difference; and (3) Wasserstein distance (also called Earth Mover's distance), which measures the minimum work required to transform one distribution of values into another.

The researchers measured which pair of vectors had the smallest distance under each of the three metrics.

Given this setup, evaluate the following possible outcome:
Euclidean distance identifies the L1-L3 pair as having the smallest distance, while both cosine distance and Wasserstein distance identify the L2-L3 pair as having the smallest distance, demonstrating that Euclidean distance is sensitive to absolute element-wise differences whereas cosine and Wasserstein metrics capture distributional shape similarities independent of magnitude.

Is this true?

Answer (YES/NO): NO